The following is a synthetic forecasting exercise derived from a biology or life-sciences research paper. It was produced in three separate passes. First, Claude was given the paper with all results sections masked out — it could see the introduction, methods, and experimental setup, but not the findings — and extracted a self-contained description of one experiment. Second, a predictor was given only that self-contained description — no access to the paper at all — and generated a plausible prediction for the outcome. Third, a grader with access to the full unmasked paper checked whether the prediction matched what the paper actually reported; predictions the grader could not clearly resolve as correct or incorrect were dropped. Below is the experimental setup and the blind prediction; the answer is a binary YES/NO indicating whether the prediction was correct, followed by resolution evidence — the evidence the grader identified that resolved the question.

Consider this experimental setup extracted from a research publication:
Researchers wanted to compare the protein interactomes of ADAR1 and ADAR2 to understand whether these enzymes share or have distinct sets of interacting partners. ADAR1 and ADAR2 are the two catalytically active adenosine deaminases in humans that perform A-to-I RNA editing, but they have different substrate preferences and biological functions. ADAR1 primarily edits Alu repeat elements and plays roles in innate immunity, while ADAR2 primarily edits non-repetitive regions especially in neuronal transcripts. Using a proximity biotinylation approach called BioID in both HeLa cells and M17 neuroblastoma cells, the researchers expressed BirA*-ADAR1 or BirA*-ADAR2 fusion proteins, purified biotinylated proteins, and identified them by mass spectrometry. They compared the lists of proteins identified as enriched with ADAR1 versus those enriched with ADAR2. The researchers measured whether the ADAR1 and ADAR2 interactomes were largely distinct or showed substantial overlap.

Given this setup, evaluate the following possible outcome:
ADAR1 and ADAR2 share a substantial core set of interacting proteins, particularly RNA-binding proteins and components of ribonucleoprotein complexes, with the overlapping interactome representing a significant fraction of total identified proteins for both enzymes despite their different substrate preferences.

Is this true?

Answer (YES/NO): NO